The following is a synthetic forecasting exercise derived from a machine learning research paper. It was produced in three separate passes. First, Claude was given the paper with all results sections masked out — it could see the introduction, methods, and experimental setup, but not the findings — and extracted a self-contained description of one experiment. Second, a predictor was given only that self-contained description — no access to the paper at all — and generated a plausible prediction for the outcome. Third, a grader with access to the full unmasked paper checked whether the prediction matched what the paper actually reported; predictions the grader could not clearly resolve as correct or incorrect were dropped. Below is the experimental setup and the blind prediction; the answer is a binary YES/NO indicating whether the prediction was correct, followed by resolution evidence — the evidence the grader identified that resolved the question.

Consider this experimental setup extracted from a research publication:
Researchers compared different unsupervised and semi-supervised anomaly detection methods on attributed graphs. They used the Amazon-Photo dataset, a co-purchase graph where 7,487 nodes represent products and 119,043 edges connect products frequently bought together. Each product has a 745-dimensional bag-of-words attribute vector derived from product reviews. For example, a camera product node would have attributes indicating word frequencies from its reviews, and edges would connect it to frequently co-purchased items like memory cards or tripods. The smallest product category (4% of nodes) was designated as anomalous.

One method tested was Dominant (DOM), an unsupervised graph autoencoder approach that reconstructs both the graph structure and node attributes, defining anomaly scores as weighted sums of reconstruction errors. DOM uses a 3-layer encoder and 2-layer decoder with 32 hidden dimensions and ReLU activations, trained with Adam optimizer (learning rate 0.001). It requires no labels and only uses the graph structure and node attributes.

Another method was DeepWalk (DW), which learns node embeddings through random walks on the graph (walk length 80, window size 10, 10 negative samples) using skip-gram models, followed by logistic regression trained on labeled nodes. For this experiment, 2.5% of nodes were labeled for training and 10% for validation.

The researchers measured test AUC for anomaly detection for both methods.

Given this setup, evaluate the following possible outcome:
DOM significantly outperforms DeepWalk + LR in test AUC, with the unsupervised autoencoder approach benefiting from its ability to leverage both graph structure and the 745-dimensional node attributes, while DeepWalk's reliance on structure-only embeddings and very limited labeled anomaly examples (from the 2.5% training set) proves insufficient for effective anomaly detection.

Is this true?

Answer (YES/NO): NO